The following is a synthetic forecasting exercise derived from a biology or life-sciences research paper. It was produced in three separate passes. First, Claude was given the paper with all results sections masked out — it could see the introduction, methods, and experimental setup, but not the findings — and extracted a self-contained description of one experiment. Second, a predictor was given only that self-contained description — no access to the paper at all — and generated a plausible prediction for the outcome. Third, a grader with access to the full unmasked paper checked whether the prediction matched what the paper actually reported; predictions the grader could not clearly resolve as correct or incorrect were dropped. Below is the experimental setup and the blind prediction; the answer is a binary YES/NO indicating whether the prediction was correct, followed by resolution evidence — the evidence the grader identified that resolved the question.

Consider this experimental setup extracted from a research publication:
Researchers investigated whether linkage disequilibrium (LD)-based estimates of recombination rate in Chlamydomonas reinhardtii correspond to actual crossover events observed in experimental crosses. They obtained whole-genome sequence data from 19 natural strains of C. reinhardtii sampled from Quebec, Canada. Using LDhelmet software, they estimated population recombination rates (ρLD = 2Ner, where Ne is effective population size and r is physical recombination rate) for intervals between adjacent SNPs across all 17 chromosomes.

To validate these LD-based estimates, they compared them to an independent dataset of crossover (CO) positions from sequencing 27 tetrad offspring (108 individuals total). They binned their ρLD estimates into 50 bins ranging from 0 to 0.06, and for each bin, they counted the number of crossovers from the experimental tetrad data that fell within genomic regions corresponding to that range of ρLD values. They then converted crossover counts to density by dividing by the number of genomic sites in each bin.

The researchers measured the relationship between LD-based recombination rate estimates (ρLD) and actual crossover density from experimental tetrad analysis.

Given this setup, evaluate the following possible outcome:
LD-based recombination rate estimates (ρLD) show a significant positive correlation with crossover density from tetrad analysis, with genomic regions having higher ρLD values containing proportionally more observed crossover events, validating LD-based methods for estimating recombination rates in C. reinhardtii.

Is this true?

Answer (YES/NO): YES